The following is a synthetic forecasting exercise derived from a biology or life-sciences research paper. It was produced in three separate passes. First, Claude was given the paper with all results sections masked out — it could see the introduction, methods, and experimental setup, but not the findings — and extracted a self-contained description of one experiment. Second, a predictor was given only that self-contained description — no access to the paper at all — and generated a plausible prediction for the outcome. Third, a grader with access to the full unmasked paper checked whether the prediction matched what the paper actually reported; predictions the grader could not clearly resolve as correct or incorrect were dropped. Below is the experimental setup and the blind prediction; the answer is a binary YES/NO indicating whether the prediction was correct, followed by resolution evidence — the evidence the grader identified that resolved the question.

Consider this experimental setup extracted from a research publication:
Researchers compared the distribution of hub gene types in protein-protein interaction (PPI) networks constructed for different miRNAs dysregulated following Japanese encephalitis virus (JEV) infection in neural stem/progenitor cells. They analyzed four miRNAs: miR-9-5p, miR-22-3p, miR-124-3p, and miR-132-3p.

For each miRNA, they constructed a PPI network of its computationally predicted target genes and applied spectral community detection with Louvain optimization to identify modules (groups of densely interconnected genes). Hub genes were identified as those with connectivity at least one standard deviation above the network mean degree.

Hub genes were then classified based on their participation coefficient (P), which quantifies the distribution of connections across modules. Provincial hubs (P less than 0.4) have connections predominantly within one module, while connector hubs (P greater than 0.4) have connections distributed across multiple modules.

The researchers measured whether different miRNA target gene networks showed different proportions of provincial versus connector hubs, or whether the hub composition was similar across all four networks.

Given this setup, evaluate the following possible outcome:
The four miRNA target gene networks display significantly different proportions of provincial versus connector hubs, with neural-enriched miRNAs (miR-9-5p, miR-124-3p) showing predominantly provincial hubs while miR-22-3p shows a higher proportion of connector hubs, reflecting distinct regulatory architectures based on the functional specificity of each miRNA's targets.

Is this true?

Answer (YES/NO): NO